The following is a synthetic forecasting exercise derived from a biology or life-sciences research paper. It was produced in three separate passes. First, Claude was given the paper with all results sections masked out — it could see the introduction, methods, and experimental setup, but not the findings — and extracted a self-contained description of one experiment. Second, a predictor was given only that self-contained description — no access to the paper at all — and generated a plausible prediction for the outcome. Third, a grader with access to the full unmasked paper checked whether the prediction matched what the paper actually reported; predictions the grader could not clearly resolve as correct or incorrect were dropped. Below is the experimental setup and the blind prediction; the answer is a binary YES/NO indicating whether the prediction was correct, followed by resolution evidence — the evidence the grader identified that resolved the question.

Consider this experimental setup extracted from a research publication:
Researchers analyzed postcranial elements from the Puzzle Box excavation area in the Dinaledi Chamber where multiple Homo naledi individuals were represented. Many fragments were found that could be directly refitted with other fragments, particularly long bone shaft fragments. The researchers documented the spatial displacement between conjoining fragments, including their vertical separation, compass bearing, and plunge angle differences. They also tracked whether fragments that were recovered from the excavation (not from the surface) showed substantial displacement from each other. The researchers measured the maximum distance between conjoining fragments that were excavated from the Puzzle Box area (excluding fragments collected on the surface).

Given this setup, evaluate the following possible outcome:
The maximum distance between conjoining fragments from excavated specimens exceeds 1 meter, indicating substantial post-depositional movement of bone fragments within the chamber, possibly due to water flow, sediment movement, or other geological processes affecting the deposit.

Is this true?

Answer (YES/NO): NO